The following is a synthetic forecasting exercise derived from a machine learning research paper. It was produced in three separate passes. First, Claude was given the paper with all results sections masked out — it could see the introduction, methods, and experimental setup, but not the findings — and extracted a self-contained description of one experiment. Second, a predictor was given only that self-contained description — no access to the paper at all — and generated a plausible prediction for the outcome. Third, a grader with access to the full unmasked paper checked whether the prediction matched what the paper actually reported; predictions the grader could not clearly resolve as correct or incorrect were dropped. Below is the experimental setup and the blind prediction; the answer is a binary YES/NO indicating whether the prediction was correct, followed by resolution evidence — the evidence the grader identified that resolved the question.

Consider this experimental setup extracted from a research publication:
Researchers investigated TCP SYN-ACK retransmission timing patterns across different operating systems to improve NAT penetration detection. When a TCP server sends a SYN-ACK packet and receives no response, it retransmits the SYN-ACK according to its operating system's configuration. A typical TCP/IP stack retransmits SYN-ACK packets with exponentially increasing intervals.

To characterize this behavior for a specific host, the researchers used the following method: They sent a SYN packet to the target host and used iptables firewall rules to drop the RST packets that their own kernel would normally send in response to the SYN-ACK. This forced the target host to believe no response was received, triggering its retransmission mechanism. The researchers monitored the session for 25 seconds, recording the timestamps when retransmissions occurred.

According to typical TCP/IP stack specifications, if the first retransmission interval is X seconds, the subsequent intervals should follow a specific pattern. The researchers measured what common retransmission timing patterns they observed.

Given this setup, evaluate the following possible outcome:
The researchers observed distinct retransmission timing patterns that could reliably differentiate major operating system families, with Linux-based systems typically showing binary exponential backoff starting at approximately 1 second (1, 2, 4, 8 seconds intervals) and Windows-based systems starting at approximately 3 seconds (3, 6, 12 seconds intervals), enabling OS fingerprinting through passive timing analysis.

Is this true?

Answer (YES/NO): NO